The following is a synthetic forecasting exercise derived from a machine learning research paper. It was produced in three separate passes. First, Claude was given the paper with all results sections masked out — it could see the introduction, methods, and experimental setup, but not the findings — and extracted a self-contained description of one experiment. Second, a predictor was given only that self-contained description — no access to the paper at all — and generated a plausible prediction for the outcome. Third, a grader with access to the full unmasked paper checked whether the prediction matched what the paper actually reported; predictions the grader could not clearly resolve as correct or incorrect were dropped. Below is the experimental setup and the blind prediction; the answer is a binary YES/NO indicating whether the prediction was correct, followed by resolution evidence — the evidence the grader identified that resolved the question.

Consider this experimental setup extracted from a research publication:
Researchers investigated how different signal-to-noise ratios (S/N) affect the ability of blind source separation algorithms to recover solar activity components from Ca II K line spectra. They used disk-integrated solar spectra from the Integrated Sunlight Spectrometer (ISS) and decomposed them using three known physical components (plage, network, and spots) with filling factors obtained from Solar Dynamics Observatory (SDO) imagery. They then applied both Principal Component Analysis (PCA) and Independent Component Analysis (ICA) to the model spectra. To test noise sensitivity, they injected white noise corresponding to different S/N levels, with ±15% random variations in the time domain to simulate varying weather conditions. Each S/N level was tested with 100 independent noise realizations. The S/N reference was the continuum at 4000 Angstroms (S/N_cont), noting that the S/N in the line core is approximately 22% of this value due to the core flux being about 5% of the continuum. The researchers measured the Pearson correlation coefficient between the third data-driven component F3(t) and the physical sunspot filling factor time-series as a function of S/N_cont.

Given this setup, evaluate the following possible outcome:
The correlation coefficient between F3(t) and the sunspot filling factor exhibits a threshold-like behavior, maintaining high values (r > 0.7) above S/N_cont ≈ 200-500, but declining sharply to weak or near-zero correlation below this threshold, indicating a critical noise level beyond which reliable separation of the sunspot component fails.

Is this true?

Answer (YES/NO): NO